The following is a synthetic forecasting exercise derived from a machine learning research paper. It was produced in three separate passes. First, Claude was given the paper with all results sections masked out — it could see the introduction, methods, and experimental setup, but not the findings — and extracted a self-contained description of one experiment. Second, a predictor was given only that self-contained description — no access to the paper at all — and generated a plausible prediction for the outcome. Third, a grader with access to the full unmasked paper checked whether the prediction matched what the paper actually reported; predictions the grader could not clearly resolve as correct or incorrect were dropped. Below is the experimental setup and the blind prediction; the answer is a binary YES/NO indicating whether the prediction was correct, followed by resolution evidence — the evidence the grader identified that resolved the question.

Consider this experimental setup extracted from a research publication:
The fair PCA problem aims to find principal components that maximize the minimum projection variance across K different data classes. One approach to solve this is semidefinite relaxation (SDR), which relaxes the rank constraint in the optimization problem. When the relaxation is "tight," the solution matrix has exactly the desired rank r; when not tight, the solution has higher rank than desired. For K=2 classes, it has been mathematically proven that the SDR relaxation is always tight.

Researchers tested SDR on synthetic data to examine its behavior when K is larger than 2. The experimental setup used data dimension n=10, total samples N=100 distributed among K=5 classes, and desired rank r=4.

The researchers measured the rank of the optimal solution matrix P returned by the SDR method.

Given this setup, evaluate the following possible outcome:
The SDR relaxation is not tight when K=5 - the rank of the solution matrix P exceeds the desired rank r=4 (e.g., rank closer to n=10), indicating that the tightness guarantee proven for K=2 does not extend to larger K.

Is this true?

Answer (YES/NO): YES